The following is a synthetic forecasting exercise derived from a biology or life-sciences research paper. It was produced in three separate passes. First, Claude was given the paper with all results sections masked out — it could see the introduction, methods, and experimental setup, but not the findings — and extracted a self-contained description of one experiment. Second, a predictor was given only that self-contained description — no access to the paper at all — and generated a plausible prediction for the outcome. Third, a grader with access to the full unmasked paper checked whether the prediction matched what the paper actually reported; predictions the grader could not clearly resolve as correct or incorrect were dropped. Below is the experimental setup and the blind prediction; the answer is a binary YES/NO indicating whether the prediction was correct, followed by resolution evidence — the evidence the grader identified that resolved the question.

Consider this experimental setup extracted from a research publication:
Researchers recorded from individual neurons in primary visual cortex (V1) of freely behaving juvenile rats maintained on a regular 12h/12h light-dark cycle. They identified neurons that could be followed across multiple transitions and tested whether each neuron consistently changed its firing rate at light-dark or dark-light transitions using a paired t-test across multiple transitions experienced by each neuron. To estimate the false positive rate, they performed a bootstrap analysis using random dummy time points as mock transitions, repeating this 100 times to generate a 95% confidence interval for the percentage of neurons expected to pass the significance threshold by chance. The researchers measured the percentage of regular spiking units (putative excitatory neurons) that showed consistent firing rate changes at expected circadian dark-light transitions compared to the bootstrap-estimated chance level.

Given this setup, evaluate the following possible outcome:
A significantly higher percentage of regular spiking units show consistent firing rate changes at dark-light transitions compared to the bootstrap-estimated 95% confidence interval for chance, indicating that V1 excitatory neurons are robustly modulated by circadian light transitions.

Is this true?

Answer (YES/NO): NO